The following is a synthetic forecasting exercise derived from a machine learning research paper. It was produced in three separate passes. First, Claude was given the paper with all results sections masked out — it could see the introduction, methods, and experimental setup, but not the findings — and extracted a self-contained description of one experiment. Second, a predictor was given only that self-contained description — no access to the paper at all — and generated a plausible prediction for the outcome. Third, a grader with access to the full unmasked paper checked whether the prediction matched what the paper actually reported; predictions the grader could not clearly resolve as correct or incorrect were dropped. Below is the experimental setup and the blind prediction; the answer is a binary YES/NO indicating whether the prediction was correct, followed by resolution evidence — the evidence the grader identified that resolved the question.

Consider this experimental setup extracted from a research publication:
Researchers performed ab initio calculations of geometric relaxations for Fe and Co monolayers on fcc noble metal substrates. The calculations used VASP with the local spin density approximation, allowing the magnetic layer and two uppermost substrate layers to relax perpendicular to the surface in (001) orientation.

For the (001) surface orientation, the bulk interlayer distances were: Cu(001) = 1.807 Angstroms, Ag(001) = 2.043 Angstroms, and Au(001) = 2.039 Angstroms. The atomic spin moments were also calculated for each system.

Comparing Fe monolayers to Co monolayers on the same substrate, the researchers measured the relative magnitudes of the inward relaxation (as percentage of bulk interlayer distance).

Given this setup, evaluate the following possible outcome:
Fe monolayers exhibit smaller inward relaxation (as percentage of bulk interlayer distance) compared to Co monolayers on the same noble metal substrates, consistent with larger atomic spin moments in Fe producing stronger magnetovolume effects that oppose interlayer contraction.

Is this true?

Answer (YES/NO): YES